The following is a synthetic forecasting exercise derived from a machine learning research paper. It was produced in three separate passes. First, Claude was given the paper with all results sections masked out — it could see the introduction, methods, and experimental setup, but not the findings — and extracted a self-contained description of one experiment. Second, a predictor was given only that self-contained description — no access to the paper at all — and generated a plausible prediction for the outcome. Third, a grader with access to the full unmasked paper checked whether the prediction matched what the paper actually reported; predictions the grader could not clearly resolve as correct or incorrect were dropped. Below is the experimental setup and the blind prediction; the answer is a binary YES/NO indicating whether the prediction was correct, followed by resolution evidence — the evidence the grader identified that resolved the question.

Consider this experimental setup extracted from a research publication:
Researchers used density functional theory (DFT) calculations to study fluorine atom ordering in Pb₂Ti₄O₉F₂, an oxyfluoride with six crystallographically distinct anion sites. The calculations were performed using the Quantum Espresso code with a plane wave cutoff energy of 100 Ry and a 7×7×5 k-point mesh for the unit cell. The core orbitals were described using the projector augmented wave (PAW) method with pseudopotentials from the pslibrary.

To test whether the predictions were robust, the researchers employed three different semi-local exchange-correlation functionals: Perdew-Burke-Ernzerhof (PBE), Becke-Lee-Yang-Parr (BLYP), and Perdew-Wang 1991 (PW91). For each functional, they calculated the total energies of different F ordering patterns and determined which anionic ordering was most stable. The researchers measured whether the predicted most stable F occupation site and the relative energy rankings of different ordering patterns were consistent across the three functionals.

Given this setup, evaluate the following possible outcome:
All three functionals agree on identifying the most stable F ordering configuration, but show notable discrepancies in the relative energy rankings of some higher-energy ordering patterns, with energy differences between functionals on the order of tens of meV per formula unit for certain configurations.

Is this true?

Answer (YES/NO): NO